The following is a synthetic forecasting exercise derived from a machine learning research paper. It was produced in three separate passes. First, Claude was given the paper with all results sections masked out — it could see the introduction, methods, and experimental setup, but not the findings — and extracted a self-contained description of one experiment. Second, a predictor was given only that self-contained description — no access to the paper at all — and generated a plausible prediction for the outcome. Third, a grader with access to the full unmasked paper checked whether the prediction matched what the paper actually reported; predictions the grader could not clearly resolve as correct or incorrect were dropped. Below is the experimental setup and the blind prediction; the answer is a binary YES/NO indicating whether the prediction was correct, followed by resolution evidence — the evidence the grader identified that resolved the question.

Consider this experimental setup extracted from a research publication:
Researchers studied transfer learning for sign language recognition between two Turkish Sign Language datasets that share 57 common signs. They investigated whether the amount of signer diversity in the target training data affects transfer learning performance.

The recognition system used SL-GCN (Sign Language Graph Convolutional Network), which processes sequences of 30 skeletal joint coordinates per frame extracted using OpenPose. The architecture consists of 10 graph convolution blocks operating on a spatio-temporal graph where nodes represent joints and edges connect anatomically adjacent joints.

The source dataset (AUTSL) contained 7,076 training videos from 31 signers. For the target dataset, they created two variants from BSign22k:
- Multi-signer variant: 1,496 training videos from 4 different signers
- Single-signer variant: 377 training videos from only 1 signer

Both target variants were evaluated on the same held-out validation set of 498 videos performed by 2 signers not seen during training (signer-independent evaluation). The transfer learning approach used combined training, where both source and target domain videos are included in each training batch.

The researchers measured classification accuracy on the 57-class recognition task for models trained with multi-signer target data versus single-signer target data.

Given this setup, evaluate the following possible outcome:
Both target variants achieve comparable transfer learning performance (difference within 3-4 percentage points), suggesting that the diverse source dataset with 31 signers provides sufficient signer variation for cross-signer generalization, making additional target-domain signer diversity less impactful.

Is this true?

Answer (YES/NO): NO